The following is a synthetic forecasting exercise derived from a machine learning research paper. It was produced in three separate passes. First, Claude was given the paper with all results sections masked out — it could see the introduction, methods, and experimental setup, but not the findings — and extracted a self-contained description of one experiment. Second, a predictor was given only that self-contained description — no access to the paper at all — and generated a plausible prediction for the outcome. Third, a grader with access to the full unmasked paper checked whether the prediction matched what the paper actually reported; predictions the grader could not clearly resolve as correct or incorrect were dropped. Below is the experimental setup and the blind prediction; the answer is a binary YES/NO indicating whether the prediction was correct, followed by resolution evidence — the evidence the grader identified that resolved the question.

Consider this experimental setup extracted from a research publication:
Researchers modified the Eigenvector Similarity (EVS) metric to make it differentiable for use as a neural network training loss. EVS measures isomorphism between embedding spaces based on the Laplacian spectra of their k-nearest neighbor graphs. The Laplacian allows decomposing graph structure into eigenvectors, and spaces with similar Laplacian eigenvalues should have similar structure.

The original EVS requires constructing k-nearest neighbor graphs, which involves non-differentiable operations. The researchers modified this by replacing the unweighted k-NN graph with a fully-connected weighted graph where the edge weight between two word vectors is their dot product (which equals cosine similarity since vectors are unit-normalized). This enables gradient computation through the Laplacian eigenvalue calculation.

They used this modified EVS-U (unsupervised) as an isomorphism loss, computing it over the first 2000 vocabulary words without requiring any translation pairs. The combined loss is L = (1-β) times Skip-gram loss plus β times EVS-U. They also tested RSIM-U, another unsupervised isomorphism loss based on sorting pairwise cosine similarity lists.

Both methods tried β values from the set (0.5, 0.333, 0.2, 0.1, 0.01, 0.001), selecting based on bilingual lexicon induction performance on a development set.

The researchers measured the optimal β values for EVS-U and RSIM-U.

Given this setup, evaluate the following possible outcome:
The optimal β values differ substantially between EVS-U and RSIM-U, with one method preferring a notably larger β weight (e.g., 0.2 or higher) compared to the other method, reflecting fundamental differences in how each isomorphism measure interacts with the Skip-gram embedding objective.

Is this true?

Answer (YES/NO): YES